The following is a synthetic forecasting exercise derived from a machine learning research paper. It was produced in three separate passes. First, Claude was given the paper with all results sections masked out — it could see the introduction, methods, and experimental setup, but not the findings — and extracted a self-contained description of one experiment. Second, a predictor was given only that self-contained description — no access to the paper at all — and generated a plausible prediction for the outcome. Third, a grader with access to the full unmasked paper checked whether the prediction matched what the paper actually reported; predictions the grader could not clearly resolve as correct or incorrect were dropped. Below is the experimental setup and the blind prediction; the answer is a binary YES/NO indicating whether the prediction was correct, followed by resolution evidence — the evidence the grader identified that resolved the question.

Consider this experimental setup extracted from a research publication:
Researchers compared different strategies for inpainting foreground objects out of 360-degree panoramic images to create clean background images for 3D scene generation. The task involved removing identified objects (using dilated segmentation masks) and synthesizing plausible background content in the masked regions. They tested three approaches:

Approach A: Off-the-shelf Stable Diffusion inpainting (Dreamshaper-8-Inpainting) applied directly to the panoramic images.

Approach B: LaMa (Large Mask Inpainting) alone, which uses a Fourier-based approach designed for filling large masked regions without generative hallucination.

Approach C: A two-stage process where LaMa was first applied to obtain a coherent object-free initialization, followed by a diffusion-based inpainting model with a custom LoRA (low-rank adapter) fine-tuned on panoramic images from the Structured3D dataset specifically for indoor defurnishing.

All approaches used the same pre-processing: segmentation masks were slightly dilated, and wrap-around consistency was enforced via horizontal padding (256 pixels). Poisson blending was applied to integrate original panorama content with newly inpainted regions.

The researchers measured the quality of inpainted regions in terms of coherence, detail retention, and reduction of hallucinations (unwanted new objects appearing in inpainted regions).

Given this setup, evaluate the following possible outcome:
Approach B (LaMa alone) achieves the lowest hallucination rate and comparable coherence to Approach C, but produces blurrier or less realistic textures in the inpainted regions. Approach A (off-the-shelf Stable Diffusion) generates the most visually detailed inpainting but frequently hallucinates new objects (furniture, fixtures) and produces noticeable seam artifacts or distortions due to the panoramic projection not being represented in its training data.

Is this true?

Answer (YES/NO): NO